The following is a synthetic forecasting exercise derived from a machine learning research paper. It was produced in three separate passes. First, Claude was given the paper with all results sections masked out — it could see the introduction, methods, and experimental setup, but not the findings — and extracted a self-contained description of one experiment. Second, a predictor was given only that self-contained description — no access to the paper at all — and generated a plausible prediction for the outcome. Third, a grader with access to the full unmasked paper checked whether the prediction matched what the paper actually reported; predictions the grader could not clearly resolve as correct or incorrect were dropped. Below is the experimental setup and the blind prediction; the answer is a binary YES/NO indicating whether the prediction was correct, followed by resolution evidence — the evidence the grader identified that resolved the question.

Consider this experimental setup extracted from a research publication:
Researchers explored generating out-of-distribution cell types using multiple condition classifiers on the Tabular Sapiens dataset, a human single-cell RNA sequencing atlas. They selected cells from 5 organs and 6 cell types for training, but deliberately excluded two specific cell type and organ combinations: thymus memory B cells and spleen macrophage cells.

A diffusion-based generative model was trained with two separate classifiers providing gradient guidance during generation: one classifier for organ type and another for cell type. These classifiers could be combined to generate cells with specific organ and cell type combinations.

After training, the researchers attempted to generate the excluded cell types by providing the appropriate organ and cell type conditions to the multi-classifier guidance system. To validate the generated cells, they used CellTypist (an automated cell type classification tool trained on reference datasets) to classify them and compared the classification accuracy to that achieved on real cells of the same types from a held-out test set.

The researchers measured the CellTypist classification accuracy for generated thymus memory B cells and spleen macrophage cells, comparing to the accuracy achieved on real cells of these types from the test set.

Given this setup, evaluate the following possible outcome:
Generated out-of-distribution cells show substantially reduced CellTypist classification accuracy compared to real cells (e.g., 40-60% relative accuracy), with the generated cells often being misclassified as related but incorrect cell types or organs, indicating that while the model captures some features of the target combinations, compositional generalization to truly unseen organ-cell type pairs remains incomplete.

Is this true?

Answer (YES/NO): NO